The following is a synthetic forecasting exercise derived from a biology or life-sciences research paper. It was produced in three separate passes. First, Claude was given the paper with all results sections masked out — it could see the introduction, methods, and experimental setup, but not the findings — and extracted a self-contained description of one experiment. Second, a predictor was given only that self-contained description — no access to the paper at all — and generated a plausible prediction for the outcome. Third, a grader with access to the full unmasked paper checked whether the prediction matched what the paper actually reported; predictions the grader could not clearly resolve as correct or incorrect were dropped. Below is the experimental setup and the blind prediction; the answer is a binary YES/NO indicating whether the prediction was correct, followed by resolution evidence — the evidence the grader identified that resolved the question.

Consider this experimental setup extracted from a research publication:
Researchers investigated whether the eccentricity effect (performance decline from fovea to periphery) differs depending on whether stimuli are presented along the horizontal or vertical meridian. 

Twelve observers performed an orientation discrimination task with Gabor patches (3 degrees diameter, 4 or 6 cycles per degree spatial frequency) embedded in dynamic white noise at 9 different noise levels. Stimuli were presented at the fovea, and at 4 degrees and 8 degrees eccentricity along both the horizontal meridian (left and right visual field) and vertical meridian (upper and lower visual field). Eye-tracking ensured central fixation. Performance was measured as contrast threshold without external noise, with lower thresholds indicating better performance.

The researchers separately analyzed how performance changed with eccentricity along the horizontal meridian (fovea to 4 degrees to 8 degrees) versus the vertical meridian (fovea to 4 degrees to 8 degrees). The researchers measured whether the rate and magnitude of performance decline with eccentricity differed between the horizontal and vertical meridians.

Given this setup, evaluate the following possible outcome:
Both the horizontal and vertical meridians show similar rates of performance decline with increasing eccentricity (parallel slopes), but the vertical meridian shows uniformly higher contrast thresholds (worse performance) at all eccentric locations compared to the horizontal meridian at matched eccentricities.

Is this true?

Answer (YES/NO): NO